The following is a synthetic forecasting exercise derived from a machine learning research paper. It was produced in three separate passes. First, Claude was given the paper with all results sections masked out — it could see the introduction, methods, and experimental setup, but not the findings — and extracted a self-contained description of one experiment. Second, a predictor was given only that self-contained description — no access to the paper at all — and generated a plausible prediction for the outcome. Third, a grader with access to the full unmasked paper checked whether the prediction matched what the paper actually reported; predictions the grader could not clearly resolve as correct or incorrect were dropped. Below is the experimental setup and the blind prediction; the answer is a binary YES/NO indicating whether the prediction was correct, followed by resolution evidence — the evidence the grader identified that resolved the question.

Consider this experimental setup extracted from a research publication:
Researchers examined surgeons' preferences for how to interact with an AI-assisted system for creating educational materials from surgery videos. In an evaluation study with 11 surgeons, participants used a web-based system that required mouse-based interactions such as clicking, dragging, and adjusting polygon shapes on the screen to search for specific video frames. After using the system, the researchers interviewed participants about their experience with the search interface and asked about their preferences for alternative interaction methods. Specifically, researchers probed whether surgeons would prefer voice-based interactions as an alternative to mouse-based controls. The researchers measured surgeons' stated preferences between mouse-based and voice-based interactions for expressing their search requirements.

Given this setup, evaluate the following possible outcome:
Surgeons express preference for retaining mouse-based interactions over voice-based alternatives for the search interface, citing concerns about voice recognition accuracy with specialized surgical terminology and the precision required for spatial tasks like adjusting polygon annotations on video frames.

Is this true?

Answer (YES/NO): NO